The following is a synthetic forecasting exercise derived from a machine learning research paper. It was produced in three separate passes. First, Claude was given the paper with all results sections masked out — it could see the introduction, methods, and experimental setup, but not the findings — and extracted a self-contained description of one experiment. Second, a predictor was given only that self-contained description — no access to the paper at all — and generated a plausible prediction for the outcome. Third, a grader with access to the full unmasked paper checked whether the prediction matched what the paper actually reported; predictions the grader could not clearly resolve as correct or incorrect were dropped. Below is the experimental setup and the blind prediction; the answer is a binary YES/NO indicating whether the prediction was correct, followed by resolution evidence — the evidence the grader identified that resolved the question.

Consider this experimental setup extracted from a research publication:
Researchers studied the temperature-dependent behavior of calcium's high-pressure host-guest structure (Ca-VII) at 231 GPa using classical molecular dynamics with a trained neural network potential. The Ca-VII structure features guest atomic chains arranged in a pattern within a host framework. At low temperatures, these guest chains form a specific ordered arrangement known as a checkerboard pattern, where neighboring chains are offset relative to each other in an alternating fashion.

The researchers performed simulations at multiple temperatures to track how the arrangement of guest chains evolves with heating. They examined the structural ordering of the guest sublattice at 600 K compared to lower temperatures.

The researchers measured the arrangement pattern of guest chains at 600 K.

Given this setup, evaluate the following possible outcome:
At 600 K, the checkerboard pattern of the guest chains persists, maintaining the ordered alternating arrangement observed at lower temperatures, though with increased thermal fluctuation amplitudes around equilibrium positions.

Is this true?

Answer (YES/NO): NO